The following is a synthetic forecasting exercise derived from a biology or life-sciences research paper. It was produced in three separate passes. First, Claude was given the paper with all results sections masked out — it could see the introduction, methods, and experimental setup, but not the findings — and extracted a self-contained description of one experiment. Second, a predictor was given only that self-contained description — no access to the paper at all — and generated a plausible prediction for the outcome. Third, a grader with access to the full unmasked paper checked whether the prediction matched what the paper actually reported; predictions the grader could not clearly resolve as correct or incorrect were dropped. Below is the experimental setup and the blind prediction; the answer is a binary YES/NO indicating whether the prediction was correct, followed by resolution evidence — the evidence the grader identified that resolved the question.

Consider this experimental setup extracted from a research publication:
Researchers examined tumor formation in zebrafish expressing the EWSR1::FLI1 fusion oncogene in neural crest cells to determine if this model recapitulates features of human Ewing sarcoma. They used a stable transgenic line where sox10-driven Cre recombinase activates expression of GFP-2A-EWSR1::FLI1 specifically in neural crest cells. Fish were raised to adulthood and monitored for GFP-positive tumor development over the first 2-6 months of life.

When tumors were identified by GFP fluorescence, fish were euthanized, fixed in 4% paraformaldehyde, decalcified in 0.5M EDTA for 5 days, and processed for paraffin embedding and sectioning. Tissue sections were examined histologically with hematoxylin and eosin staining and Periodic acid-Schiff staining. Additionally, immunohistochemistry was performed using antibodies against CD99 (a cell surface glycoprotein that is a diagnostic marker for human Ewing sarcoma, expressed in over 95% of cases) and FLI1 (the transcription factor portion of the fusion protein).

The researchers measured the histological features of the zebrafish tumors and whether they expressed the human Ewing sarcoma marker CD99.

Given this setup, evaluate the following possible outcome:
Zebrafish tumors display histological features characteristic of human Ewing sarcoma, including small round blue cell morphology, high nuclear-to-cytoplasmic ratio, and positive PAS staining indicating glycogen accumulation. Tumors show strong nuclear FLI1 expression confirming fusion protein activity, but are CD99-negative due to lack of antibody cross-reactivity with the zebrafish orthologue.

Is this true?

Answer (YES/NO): NO